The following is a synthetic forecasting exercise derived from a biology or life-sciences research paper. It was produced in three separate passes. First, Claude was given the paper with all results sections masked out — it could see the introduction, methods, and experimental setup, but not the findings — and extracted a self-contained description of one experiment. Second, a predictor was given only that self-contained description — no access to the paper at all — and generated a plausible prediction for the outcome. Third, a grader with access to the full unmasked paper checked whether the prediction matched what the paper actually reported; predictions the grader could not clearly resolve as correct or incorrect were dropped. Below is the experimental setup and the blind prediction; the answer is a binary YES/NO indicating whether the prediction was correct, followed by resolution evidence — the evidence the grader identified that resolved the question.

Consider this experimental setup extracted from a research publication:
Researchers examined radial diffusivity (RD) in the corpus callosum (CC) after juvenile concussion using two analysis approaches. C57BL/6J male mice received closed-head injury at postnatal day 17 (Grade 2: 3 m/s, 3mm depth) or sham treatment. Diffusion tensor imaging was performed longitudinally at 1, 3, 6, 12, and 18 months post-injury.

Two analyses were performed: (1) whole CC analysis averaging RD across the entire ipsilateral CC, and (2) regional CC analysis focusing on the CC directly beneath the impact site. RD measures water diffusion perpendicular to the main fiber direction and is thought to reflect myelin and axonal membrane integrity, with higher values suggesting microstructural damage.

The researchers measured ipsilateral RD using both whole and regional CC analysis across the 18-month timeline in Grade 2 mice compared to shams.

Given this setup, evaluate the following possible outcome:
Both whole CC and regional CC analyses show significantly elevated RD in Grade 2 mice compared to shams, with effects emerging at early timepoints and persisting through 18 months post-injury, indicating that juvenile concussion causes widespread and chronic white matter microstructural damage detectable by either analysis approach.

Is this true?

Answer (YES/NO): NO